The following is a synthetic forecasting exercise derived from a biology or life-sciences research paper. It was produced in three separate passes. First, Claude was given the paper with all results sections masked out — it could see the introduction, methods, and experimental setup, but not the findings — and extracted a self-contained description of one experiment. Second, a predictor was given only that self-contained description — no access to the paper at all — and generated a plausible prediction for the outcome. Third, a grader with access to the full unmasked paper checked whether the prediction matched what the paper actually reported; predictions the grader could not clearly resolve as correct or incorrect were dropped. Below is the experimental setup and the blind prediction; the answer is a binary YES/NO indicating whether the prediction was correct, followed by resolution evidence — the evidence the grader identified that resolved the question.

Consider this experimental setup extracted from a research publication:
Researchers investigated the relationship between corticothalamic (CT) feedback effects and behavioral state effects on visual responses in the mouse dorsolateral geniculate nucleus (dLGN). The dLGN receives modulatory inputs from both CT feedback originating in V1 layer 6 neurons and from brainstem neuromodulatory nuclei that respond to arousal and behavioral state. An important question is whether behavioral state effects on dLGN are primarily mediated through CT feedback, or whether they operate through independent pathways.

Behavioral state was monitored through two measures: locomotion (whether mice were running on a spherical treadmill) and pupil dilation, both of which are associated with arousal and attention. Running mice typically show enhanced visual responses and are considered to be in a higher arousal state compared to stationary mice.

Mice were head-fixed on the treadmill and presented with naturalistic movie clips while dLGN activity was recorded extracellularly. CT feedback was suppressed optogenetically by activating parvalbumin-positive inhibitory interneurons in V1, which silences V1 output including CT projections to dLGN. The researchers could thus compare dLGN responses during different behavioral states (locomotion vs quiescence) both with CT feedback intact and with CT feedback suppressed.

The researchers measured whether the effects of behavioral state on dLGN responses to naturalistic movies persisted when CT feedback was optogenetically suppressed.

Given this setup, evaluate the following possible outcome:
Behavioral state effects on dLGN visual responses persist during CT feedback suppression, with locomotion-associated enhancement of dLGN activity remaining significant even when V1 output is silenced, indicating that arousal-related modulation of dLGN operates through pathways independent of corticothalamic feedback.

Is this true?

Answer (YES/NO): YES